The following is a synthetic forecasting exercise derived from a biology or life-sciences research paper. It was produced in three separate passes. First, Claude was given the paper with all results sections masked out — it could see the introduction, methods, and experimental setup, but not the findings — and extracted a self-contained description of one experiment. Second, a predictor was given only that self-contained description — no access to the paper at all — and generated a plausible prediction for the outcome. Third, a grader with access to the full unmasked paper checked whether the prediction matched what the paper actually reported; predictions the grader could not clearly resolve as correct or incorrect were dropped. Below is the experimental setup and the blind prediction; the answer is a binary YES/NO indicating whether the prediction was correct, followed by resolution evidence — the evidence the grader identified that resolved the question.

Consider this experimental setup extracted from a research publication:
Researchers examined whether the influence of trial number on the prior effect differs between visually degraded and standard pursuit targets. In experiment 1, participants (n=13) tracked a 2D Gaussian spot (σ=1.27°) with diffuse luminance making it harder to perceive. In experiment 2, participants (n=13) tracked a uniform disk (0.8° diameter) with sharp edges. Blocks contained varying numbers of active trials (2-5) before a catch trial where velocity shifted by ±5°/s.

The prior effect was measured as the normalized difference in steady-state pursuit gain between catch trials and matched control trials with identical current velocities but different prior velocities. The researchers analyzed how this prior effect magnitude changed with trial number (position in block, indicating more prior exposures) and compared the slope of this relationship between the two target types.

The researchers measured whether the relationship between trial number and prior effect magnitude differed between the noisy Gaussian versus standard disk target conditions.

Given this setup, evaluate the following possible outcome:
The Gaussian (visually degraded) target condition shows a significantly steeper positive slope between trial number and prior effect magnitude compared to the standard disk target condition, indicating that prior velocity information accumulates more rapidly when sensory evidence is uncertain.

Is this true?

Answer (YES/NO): NO